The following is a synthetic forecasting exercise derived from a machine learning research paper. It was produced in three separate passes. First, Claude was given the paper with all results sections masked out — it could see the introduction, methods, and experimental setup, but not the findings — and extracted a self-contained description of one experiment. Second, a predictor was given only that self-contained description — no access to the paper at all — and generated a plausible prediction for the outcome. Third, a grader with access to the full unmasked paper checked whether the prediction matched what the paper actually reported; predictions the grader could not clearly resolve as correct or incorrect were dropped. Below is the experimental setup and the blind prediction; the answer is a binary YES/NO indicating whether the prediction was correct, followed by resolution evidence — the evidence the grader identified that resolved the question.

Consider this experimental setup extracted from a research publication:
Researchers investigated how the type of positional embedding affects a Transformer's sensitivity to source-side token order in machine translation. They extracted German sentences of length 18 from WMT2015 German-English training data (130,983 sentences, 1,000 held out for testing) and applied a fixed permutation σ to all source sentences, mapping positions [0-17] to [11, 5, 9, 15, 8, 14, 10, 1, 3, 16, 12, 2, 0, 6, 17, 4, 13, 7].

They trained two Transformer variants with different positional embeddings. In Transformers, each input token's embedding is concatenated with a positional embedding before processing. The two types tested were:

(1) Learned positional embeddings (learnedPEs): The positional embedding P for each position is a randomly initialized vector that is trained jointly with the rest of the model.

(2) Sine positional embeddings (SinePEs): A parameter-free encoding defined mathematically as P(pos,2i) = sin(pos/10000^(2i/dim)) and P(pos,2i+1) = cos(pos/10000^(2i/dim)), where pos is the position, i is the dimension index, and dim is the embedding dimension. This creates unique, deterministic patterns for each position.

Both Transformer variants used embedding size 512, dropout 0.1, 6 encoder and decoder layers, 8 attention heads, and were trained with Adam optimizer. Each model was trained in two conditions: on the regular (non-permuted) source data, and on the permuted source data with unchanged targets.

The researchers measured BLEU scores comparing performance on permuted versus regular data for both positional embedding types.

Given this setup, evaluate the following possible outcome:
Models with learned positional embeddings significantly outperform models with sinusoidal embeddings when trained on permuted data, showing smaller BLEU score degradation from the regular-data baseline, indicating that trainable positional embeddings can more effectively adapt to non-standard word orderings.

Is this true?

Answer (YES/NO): NO